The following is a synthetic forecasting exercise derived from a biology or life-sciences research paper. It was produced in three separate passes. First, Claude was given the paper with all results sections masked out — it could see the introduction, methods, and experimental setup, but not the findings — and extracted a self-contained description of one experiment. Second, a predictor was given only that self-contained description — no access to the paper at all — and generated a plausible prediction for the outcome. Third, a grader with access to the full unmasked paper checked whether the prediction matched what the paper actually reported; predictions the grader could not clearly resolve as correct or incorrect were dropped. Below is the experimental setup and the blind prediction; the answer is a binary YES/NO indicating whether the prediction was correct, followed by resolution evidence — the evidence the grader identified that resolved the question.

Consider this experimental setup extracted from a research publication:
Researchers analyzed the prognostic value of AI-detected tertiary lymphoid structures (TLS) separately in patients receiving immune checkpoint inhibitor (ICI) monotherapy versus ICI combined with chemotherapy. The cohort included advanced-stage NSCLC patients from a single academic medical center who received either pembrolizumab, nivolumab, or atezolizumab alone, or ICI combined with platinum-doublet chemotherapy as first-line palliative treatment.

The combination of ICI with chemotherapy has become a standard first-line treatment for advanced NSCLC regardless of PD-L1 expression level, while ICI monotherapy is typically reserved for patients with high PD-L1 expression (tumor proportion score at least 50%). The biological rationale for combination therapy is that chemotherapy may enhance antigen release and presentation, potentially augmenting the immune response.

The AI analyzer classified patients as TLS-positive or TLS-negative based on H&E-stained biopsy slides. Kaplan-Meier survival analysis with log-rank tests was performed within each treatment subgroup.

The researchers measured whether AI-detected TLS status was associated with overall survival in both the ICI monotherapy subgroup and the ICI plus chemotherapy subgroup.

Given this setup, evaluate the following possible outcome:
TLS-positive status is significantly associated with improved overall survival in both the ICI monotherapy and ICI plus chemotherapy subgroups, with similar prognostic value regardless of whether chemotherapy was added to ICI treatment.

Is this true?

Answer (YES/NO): NO